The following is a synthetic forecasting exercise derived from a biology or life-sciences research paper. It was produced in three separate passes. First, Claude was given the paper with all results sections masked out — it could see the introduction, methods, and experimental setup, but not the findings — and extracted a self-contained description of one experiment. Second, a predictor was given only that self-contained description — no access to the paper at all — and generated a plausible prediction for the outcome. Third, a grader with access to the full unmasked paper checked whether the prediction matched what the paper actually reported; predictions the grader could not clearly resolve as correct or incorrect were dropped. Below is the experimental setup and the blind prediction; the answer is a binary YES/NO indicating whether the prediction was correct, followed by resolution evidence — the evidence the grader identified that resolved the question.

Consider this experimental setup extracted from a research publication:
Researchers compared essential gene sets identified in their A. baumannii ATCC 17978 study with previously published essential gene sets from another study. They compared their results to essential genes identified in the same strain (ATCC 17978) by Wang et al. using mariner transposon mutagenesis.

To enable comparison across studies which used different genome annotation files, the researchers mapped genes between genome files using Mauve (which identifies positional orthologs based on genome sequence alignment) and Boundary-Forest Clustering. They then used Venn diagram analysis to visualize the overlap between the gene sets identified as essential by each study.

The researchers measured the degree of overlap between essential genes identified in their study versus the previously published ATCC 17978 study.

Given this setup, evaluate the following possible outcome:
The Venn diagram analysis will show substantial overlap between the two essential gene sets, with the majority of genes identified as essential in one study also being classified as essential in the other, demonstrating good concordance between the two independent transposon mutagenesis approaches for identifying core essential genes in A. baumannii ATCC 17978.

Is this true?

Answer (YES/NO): YES